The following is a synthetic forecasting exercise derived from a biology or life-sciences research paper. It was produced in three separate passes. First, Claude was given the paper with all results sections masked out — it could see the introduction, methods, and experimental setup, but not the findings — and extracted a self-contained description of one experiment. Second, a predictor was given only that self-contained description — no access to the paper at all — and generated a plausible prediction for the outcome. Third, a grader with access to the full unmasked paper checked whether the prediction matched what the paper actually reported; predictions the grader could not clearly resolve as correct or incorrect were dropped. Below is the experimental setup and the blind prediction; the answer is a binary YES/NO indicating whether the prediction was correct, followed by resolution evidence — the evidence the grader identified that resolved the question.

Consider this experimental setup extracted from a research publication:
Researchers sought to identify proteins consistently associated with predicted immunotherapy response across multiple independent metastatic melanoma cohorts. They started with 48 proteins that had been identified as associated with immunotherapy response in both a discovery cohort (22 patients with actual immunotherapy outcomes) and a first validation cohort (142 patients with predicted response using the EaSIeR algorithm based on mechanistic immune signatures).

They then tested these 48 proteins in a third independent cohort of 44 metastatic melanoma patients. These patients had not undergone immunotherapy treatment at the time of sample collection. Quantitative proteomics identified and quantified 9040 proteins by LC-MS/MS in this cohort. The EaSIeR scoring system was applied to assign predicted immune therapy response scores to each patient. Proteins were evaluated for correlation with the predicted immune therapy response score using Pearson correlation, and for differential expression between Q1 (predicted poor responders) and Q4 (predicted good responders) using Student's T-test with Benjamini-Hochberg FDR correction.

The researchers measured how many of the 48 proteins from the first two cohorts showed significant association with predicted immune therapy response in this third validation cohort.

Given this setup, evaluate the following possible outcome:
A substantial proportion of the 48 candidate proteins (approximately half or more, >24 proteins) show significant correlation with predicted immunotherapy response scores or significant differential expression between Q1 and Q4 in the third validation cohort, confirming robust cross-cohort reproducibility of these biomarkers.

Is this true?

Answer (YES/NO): NO